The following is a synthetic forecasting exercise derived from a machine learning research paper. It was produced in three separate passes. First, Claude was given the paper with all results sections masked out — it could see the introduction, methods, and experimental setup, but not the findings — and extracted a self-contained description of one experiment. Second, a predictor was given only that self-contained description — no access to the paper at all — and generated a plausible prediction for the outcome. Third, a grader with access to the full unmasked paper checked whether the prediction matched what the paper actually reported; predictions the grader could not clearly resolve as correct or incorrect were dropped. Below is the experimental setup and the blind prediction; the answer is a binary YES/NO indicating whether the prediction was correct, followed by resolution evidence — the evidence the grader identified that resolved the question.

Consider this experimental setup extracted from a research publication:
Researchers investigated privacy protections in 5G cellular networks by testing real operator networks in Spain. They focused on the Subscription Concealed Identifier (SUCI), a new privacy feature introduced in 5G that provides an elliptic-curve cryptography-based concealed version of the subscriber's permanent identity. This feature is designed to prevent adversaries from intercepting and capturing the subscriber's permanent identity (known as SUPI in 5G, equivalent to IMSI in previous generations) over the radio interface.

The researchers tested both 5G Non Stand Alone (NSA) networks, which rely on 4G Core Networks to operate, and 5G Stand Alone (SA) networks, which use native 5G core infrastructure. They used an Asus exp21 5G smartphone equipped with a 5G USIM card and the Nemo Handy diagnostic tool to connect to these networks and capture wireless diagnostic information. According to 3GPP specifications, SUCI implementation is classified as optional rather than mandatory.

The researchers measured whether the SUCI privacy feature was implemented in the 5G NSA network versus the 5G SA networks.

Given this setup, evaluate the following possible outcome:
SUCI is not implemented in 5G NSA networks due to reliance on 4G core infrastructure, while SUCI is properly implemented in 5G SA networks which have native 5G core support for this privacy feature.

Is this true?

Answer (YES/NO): YES